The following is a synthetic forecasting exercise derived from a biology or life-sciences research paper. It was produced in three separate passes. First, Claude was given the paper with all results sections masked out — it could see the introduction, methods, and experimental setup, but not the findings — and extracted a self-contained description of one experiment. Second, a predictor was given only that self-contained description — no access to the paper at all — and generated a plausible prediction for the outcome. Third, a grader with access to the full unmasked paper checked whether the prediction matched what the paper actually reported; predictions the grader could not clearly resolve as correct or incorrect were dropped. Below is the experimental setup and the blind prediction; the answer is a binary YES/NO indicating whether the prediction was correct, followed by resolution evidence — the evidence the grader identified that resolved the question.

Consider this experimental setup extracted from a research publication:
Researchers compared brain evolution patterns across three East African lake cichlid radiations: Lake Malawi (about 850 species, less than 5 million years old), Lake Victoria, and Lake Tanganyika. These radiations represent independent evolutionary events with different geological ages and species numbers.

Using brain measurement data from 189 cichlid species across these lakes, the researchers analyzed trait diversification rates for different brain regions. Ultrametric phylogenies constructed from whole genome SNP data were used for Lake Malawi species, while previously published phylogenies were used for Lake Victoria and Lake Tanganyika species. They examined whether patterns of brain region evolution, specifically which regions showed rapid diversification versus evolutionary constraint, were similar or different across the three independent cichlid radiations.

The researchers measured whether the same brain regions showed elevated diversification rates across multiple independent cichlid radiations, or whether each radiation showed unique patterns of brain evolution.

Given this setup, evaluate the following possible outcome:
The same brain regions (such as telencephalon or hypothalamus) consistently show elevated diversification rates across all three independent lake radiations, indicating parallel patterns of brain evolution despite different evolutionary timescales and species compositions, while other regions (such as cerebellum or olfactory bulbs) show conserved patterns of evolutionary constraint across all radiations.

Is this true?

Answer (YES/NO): NO